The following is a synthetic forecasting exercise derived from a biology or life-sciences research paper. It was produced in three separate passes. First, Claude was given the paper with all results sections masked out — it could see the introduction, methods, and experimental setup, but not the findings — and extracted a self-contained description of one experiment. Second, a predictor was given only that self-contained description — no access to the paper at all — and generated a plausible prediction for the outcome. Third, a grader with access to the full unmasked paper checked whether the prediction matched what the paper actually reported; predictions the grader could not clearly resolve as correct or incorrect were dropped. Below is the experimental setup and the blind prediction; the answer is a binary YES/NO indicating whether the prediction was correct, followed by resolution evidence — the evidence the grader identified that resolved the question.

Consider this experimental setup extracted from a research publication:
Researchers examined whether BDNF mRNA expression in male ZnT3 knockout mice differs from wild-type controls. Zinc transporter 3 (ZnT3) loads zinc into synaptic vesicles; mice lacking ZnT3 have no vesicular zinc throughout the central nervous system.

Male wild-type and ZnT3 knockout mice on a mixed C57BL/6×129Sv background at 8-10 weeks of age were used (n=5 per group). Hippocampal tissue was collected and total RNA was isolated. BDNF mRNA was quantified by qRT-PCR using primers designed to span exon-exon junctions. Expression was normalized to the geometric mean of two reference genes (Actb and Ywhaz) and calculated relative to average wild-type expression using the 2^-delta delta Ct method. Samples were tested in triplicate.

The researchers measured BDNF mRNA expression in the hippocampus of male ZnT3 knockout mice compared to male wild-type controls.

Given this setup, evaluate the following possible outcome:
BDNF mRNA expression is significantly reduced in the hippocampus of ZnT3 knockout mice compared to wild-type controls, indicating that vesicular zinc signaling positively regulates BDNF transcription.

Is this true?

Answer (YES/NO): NO